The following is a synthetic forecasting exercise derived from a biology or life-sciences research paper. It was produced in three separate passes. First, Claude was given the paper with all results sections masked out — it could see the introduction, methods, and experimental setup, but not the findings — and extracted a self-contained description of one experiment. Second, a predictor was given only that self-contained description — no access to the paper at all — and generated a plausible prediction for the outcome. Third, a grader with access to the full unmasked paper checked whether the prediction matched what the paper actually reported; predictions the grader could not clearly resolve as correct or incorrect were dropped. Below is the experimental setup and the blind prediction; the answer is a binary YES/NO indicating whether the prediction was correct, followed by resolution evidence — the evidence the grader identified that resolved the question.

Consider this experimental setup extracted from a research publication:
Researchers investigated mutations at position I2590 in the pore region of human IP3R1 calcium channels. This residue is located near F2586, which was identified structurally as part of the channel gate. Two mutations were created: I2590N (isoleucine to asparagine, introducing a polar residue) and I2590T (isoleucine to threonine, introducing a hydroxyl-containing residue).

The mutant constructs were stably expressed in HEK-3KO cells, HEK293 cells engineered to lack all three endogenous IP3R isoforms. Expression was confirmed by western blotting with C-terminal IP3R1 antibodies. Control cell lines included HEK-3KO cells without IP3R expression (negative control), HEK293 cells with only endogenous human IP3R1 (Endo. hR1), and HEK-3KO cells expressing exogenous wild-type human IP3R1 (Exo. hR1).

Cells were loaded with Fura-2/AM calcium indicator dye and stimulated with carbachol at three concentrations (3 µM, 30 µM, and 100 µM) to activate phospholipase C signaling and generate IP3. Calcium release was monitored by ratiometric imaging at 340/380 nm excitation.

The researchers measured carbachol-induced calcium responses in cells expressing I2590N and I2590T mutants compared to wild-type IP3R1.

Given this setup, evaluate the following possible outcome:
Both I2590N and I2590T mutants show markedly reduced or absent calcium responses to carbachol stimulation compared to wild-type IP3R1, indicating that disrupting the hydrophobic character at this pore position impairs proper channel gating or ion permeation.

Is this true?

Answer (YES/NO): YES